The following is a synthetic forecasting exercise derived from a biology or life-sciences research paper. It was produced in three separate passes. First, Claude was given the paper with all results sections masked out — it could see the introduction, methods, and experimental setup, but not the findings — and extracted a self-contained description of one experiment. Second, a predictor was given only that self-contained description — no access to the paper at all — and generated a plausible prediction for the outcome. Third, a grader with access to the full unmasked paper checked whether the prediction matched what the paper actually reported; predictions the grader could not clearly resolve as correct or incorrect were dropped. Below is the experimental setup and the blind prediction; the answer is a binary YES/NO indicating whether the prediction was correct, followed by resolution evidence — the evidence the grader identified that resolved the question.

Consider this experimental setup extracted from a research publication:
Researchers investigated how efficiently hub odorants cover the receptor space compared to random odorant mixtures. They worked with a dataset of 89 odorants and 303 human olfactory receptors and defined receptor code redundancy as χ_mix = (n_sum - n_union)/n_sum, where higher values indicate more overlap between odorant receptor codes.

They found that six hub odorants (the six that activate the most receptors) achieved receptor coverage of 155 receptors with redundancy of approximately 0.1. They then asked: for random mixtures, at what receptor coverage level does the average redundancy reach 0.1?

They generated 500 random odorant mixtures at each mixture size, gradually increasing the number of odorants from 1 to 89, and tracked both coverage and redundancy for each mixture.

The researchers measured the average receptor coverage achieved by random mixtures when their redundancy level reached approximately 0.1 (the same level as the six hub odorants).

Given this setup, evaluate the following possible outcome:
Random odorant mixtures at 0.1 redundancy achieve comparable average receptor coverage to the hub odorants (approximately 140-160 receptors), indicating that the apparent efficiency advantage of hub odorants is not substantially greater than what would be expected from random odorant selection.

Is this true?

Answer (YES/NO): NO